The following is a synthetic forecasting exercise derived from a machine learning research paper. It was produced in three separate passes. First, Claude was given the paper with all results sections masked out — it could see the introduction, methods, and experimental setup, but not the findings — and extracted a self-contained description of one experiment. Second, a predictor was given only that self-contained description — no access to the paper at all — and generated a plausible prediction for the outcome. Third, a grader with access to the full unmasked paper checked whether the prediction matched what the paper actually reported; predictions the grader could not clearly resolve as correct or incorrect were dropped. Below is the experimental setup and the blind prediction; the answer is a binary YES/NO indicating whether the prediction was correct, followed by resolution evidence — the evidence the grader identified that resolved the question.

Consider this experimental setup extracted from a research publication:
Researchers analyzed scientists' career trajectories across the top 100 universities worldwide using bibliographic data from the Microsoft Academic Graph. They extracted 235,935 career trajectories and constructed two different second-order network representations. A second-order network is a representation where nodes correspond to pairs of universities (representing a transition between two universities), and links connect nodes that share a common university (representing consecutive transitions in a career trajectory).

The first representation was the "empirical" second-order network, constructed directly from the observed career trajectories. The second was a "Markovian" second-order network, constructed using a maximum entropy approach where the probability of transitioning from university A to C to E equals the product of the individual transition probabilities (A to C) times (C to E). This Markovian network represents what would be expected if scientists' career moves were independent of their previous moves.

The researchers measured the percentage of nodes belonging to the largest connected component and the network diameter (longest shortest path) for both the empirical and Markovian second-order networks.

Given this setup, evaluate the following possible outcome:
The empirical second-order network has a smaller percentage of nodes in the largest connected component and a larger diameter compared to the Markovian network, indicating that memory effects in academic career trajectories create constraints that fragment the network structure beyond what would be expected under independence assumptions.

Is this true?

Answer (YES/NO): YES